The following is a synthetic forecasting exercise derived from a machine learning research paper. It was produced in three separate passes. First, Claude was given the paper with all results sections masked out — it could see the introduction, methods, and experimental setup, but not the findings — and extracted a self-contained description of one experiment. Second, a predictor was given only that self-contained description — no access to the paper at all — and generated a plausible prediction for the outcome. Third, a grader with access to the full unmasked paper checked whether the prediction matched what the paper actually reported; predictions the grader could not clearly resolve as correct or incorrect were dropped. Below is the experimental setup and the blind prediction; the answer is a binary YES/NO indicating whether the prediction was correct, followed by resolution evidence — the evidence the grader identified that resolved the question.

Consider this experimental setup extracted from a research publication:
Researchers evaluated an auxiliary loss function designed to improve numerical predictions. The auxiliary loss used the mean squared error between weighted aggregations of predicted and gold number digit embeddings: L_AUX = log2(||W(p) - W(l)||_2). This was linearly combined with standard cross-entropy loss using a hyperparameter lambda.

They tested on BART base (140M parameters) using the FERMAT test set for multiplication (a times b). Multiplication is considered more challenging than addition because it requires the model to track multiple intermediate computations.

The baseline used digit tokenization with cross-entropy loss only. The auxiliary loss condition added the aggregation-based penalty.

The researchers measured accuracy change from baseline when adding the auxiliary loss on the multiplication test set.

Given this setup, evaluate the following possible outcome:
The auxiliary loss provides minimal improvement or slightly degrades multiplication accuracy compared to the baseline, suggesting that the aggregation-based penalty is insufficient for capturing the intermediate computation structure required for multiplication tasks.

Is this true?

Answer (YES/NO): NO